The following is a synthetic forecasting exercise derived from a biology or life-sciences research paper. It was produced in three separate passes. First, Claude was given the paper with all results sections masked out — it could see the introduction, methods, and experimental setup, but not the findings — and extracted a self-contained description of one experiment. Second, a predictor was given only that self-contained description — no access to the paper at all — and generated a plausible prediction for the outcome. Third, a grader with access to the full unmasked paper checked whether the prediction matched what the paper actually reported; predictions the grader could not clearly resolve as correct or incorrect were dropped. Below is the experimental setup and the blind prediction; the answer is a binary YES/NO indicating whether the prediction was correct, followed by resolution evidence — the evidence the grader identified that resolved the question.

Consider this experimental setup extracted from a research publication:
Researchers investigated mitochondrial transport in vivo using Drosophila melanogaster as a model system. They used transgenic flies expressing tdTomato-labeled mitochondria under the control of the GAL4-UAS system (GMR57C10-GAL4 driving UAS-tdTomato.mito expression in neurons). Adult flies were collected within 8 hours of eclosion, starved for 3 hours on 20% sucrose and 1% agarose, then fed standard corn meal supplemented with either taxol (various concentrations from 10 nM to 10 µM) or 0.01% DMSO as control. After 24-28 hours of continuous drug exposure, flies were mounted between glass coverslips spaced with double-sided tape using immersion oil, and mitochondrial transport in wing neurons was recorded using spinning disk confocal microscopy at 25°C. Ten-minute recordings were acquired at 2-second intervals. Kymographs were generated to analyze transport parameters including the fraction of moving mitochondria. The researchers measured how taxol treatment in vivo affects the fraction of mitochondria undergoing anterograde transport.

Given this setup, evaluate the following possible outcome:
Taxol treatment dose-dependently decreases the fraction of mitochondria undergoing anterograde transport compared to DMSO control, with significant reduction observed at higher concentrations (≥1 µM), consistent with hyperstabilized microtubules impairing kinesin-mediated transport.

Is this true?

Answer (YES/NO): NO